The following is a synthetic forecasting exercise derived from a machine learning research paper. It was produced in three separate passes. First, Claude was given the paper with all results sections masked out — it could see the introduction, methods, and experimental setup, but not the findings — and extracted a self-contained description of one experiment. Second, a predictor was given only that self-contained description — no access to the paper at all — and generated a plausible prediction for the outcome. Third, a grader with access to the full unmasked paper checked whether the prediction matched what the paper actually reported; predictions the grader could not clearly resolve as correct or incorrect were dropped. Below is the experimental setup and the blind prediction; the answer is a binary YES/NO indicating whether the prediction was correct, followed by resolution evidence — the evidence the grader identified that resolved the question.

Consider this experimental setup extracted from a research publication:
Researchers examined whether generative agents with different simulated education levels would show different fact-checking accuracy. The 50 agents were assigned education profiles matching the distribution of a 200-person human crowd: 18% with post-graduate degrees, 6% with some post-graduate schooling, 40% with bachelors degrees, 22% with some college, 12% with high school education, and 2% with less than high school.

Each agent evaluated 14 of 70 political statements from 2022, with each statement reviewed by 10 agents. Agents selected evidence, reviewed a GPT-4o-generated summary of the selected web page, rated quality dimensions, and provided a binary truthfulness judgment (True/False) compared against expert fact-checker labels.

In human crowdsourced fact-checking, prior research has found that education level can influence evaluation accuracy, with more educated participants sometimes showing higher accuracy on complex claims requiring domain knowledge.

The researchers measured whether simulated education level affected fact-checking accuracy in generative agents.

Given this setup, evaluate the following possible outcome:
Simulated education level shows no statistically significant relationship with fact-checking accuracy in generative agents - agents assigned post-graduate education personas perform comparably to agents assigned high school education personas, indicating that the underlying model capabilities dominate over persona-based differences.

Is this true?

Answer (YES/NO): YES